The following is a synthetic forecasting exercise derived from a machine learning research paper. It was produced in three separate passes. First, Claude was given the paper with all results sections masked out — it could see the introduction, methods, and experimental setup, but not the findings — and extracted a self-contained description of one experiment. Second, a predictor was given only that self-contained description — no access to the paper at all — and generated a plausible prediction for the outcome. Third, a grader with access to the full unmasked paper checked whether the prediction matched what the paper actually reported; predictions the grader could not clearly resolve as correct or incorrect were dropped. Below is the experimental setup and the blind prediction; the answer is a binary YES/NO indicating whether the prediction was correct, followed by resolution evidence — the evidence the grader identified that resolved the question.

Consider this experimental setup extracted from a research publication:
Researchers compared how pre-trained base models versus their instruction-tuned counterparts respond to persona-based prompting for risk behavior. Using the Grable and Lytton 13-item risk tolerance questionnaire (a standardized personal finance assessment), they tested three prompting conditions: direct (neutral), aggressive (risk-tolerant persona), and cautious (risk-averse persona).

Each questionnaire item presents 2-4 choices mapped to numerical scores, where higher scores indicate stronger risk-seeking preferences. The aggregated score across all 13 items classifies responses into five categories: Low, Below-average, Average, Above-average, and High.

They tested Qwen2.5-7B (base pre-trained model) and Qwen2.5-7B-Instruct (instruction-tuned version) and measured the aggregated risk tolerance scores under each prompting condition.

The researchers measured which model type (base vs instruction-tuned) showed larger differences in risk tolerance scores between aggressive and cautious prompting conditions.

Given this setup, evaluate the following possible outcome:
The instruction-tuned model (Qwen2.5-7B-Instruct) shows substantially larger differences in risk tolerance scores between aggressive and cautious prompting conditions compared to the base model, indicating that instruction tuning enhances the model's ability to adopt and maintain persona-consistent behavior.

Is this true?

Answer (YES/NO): YES